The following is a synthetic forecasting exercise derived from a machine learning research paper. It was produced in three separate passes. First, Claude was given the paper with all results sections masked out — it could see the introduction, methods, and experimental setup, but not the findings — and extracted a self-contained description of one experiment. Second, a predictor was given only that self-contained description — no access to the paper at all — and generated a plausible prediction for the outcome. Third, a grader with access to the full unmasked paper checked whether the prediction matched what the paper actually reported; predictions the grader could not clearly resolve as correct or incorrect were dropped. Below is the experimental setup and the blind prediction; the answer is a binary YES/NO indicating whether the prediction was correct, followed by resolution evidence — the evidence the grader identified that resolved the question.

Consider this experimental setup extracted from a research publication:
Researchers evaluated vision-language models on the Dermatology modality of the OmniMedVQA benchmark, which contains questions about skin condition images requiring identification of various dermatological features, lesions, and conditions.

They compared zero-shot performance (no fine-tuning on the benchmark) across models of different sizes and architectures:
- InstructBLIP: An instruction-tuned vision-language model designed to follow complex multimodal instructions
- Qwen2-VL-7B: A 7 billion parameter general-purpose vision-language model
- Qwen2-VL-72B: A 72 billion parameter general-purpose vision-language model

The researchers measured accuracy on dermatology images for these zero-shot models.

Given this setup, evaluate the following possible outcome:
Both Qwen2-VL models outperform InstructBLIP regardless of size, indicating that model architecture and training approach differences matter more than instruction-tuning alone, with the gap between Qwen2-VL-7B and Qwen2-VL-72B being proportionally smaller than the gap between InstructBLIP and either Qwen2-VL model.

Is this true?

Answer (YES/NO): NO